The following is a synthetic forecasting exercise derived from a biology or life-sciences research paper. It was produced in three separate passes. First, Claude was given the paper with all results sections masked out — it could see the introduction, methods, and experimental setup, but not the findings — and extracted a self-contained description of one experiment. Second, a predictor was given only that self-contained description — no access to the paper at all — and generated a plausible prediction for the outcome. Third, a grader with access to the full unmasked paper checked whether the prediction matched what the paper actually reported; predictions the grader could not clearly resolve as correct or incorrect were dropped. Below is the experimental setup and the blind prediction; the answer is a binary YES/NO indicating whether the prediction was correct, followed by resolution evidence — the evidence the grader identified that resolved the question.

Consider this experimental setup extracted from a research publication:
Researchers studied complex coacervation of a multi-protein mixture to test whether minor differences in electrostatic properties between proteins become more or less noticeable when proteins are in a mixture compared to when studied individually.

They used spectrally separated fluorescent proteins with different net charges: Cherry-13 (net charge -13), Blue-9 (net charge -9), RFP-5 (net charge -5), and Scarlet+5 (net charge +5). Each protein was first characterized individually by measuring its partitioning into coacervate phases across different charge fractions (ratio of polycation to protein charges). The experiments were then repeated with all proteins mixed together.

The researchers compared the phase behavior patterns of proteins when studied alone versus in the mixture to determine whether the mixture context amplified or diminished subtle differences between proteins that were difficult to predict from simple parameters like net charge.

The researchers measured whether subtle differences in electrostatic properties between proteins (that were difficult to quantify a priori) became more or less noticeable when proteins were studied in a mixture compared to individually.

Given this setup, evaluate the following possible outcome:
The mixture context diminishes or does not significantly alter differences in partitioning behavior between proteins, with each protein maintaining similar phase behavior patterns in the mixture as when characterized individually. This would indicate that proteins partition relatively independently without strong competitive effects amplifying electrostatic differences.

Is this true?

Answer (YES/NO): NO